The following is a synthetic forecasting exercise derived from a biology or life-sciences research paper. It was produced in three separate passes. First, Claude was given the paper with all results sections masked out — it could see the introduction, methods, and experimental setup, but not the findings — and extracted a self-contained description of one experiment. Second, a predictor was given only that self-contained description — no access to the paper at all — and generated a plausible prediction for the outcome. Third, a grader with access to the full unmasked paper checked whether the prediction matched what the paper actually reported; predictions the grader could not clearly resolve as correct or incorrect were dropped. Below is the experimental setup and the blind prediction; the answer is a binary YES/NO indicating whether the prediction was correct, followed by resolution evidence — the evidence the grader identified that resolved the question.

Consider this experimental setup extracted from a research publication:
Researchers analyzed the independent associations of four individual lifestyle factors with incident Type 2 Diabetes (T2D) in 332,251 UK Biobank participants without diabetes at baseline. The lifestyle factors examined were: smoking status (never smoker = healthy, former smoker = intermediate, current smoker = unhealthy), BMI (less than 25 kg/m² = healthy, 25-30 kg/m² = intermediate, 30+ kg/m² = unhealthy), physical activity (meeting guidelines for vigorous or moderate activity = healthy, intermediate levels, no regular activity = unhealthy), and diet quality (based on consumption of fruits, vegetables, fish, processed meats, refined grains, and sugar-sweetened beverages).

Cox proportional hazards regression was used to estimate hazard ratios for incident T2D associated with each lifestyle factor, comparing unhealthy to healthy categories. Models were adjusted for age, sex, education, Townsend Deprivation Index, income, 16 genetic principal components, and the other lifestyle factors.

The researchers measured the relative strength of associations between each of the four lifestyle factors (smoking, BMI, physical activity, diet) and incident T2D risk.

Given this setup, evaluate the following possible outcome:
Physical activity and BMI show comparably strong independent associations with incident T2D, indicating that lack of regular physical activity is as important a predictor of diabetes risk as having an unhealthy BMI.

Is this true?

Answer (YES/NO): NO